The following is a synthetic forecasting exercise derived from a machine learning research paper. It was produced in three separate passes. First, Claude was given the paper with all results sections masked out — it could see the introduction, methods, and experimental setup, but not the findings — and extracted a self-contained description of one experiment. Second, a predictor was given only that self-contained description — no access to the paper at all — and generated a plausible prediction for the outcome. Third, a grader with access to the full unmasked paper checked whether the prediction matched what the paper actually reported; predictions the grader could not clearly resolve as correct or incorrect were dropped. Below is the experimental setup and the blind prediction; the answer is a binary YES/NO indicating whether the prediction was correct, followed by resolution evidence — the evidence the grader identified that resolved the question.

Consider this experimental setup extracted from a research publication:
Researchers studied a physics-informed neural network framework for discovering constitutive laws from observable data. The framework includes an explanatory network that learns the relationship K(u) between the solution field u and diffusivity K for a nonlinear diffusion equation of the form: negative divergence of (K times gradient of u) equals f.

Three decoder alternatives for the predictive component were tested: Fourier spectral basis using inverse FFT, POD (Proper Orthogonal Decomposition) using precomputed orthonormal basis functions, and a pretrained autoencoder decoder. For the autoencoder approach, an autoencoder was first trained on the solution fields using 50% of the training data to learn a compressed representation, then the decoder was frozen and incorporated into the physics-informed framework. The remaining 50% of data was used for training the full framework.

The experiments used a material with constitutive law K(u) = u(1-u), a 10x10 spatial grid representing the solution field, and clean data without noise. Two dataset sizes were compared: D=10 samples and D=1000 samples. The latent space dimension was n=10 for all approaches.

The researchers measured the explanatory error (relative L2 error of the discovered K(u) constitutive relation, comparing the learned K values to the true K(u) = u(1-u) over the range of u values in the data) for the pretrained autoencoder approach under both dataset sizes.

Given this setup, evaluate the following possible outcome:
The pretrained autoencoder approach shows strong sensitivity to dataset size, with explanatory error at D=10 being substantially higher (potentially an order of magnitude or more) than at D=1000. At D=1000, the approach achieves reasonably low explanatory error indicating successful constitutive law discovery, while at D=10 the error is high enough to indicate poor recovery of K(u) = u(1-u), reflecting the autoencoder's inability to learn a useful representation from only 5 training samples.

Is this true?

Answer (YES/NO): YES